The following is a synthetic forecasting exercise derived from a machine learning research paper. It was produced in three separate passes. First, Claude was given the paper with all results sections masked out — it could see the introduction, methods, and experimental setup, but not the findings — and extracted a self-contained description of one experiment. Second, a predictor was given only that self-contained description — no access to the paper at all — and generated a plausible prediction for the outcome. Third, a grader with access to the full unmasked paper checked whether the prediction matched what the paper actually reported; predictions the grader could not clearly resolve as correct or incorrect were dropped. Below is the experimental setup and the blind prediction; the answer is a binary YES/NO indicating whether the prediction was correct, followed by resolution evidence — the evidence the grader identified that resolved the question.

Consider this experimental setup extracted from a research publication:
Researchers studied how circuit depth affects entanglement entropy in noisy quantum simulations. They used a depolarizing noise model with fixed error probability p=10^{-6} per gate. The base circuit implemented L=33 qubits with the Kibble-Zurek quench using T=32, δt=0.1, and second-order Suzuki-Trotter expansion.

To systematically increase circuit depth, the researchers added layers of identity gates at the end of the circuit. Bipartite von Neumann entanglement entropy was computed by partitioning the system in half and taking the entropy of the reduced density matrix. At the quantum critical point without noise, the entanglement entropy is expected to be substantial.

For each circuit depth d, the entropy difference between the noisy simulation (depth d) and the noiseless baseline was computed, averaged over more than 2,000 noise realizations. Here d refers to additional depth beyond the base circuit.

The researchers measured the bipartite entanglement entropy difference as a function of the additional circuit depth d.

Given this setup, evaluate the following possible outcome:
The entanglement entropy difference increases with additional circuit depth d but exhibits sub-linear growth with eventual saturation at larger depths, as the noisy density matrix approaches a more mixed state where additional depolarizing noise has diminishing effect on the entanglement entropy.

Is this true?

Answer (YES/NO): NO